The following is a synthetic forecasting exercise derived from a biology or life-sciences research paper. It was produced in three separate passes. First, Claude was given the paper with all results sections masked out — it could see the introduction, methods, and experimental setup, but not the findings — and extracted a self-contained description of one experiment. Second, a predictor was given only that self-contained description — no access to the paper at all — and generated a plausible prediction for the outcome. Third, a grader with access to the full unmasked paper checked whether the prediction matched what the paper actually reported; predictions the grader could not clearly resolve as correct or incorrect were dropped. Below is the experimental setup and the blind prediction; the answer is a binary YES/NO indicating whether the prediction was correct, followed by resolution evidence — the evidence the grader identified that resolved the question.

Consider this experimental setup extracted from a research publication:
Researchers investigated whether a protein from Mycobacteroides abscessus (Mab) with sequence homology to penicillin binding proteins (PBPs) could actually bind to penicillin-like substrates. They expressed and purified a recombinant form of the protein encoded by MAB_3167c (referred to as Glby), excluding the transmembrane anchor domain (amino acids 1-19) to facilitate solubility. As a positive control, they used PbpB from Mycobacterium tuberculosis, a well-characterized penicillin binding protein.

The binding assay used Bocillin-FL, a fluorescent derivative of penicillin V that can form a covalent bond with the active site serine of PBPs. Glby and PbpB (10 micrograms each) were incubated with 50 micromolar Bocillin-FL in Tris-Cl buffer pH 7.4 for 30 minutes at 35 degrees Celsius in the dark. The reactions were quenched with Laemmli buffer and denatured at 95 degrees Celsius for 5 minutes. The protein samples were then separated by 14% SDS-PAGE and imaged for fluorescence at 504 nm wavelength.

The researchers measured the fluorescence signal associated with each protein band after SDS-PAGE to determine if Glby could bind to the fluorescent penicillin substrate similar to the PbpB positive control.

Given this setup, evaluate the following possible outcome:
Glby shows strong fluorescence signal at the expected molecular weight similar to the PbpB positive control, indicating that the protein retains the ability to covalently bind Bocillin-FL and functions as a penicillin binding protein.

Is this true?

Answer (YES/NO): NO